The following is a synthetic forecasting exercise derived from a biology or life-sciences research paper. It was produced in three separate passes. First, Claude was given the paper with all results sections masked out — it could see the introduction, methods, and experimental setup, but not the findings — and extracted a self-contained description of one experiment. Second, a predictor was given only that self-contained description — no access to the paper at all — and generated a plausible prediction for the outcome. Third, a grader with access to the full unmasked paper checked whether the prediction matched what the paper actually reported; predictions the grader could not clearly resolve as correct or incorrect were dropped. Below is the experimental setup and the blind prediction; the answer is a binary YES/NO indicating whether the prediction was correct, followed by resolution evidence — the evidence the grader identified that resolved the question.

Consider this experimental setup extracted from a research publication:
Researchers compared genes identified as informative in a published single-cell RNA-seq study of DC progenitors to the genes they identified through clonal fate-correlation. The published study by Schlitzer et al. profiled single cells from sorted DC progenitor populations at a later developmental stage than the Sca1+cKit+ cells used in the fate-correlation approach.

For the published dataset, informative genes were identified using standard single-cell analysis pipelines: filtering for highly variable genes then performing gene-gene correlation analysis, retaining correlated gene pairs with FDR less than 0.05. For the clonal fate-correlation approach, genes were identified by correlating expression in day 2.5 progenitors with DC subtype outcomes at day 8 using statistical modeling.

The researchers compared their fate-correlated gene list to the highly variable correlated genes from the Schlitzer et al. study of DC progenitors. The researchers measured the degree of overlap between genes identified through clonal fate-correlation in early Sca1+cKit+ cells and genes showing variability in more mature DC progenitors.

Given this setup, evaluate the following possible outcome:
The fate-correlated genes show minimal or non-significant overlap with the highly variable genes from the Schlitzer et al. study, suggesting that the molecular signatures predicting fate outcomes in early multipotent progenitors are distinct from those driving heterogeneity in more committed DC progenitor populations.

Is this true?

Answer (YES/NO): NO